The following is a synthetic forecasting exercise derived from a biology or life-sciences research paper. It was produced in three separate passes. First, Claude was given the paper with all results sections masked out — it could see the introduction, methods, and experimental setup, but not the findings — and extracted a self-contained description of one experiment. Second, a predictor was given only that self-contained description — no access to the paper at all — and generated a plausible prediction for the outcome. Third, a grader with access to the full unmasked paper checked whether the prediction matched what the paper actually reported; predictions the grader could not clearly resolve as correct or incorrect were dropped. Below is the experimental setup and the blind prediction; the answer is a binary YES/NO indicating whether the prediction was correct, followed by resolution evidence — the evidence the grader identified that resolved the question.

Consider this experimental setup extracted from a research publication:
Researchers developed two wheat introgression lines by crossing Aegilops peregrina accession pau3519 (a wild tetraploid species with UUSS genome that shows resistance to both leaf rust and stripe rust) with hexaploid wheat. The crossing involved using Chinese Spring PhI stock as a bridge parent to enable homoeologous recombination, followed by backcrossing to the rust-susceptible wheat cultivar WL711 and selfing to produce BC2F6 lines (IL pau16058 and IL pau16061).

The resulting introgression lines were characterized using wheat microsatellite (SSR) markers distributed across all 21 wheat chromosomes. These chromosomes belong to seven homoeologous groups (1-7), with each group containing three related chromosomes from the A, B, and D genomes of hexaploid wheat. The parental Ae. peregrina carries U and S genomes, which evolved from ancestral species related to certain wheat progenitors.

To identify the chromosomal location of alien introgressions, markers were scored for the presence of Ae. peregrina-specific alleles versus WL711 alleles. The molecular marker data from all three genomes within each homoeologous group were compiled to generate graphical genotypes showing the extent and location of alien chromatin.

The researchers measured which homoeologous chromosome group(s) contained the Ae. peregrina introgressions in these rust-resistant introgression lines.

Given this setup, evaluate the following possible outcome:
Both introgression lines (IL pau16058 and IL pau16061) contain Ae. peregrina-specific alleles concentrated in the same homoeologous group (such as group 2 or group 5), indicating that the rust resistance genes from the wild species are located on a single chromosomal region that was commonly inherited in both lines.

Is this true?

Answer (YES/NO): NO